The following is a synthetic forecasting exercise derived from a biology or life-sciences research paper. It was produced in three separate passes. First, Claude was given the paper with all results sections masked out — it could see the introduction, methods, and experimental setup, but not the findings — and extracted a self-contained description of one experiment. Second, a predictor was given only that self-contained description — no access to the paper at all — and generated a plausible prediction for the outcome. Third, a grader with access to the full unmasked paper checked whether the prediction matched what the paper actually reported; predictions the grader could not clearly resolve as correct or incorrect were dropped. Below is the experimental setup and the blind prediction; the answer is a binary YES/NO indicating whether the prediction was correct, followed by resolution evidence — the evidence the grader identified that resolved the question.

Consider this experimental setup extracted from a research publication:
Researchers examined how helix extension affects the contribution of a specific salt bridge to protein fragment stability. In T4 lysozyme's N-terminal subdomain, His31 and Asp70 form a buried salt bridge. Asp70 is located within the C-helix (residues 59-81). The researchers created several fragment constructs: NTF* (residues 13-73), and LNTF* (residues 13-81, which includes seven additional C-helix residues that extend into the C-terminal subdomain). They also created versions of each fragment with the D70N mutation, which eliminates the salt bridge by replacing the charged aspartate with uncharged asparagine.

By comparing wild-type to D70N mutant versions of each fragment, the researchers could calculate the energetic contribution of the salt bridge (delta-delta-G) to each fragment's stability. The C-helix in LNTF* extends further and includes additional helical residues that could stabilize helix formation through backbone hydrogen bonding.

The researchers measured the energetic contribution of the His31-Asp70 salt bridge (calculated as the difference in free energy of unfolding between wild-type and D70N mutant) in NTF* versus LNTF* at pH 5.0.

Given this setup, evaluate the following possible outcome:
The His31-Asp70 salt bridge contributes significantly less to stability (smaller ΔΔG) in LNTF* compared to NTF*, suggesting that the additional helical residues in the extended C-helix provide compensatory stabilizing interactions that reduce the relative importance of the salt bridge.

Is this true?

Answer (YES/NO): NO